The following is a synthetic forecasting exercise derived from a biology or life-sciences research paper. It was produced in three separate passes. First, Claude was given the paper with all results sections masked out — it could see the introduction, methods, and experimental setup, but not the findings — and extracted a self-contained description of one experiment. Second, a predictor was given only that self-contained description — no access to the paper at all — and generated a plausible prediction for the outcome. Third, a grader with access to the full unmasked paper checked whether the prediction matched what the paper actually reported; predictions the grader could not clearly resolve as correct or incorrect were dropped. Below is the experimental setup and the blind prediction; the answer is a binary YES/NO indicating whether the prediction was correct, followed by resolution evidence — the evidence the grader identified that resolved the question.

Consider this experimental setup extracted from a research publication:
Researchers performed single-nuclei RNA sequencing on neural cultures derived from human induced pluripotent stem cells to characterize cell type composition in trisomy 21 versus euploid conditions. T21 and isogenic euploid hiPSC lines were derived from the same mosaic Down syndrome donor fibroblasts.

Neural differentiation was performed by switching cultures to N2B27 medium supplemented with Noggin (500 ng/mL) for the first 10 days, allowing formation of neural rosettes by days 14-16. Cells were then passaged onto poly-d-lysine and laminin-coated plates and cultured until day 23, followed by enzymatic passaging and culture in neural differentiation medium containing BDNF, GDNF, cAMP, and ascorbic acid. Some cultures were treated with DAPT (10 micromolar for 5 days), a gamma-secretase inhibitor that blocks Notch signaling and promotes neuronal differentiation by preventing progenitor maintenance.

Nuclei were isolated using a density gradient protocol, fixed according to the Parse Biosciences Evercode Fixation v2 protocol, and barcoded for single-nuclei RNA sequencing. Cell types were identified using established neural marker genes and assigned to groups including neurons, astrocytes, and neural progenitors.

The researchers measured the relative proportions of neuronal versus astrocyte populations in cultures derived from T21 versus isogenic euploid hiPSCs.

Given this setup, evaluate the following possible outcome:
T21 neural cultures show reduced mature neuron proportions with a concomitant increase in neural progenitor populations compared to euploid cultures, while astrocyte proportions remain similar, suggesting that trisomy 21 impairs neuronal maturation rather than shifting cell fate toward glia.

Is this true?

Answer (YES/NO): NO